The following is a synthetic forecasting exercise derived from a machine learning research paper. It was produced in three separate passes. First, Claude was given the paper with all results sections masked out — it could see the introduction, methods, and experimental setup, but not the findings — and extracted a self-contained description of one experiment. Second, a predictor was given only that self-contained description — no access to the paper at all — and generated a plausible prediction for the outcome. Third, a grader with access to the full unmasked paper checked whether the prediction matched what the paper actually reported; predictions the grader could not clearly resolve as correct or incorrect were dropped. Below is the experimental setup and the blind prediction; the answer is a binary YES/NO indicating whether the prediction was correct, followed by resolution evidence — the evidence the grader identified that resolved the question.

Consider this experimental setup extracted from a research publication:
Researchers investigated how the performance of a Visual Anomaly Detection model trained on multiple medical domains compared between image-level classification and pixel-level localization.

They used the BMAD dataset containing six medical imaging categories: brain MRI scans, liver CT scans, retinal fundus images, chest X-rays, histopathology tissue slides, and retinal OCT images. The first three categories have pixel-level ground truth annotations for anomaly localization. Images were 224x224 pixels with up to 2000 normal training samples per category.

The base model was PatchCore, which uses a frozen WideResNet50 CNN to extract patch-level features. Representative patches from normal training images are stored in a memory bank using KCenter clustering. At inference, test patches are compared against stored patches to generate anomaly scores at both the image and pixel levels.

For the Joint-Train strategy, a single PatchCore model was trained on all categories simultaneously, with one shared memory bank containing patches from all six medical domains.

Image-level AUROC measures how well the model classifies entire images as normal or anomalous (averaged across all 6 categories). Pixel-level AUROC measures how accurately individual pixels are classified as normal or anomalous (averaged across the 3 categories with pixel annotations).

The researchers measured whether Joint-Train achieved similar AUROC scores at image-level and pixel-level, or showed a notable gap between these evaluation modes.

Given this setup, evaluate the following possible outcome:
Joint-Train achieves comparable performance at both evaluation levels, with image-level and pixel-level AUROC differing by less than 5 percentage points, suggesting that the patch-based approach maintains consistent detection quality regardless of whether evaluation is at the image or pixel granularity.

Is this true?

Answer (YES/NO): NO